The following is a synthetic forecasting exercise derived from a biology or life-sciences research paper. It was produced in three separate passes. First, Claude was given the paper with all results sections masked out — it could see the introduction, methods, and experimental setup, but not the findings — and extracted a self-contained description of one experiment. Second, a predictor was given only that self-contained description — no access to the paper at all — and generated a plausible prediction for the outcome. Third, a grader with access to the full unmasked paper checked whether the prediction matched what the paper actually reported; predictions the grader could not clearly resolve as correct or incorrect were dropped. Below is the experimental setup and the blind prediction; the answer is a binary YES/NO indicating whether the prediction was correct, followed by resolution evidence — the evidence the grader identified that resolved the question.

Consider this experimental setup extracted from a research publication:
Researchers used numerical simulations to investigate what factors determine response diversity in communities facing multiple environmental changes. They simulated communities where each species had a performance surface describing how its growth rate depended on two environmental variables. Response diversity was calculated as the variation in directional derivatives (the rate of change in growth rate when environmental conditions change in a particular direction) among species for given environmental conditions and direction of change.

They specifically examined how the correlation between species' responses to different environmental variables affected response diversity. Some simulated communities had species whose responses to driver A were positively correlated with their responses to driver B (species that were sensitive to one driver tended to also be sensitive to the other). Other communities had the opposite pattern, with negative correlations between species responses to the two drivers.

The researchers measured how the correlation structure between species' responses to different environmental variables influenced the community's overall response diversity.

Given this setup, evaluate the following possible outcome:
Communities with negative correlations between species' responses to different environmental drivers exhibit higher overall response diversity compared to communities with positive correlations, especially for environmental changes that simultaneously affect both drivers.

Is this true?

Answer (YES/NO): NO